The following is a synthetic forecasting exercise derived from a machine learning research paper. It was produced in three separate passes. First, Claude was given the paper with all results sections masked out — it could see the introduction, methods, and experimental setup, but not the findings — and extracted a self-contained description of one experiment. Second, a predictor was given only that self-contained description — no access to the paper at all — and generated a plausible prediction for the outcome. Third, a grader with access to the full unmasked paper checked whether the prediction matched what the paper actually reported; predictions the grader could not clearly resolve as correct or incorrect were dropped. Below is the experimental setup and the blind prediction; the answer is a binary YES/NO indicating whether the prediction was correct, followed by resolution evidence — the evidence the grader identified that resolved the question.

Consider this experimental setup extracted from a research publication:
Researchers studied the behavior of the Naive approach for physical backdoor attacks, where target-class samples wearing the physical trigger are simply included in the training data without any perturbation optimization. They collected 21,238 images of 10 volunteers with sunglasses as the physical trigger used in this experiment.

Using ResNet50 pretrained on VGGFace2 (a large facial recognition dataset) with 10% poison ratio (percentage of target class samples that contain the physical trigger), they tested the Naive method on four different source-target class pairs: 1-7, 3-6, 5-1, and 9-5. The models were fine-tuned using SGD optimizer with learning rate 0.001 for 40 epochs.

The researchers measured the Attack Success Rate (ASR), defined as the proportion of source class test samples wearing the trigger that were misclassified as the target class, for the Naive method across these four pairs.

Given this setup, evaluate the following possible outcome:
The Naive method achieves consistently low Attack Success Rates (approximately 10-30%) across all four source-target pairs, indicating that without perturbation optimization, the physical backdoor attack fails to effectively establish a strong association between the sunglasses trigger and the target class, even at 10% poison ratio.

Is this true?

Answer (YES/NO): NO